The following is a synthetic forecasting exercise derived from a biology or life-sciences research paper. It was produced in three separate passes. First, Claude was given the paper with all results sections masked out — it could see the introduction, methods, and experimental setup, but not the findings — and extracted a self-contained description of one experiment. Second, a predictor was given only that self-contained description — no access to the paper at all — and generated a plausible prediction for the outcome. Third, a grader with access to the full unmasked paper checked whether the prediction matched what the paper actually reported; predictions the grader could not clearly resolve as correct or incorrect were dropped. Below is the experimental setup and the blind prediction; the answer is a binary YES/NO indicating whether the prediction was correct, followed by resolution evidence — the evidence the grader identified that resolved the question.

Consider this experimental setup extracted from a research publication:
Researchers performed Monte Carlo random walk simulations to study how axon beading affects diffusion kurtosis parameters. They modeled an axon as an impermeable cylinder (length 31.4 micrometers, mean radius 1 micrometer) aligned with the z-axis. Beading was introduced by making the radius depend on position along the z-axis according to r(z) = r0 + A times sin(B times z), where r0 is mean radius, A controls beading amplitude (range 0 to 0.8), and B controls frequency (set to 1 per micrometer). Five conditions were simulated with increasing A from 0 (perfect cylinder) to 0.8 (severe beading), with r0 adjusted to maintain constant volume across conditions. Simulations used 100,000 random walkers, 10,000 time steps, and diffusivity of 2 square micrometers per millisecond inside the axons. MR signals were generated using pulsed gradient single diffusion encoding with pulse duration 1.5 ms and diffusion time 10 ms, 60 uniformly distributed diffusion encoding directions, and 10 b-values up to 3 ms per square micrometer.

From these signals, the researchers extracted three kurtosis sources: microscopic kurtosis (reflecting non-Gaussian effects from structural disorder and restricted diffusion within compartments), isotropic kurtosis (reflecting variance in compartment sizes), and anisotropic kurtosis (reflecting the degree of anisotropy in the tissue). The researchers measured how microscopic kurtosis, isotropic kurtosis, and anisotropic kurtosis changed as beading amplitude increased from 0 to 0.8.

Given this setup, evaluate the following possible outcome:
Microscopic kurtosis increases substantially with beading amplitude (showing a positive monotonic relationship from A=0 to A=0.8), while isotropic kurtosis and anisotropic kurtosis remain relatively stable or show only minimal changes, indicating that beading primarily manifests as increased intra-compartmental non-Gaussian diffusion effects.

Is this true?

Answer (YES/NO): YES